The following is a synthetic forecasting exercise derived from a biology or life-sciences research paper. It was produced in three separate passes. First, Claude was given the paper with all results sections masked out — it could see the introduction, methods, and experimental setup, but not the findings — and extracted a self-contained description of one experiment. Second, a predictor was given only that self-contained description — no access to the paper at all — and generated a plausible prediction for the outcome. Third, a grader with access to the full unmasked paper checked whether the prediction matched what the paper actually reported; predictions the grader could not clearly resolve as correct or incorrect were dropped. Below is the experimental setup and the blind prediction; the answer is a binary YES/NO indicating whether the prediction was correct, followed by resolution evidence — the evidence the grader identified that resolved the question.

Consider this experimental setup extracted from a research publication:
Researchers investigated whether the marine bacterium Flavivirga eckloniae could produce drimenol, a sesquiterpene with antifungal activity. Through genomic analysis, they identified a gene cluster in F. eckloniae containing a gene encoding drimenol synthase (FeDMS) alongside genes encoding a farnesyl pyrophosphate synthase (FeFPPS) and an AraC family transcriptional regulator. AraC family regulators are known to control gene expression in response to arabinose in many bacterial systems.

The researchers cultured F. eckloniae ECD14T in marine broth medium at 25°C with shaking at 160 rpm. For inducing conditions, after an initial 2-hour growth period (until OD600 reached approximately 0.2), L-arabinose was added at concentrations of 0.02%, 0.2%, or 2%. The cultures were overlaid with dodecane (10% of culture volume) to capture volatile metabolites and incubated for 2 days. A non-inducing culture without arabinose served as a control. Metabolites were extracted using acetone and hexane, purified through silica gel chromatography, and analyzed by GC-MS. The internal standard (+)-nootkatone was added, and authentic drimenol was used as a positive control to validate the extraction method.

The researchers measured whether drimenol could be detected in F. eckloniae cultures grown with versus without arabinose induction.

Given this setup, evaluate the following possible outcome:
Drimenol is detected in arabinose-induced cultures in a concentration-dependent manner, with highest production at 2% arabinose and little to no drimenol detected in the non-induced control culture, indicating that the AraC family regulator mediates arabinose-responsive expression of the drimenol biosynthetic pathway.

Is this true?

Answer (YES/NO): NO